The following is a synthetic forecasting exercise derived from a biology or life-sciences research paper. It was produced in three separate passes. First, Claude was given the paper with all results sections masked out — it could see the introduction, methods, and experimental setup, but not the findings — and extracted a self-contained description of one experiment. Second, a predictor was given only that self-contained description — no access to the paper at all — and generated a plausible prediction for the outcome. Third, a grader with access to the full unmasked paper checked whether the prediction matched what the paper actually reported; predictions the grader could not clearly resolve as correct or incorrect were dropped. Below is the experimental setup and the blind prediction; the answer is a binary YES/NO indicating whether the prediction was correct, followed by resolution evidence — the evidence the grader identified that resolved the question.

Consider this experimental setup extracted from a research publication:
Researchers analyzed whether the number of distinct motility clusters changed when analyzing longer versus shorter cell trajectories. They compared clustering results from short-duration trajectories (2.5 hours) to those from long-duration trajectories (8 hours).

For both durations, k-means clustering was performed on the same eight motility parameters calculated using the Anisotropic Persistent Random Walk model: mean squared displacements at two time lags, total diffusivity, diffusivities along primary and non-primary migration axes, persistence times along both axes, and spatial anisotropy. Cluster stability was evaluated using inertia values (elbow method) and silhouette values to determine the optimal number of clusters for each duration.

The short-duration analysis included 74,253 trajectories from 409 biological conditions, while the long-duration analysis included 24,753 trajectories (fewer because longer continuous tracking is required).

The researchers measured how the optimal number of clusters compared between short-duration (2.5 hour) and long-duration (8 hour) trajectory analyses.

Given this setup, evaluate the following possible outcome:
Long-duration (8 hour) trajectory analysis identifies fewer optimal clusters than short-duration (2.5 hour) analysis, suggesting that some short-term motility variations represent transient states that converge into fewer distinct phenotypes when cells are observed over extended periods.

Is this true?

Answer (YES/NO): NO